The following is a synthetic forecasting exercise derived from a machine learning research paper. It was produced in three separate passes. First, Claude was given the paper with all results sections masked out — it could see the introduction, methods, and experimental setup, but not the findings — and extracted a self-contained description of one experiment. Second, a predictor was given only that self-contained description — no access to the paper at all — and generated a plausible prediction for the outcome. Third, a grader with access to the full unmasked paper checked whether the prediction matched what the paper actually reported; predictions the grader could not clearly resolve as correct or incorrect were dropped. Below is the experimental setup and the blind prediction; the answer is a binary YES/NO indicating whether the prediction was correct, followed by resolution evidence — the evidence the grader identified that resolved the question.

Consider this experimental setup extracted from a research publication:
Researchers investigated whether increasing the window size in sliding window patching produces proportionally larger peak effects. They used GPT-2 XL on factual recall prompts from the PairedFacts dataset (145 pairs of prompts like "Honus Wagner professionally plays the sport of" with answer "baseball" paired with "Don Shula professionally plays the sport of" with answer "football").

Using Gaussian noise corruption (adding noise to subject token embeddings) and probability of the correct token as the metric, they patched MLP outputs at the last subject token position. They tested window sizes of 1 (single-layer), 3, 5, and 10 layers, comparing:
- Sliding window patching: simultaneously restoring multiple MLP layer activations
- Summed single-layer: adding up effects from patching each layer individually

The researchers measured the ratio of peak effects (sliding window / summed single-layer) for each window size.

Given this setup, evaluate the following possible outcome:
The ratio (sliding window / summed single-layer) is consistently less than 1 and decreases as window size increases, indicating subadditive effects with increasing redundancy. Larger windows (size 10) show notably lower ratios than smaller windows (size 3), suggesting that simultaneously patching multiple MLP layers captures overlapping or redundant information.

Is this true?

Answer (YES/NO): NO